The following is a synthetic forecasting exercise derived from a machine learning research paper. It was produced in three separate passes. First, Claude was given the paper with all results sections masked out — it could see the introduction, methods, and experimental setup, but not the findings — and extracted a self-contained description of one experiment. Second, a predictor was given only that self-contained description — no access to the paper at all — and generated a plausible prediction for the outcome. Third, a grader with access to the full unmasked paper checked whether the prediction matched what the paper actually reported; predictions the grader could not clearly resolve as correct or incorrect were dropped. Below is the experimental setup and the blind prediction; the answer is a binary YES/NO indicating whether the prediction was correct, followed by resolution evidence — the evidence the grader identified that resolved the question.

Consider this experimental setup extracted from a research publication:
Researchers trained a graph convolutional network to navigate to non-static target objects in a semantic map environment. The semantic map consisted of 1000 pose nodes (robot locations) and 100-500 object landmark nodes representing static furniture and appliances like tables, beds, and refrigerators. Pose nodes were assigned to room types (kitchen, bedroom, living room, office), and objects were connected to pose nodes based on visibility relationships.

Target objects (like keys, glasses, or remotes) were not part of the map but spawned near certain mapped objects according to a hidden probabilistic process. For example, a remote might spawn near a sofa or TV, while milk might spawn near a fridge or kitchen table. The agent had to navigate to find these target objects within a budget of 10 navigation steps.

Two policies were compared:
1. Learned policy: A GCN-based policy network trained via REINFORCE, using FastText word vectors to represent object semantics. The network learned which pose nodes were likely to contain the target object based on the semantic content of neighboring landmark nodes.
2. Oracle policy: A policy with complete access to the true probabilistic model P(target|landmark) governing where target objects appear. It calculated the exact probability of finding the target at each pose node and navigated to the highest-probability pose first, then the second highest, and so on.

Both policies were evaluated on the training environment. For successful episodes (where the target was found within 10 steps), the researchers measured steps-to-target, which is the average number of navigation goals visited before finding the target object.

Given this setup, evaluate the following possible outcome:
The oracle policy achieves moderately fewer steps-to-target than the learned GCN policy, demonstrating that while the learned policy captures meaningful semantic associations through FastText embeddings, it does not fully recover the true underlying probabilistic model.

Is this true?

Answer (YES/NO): NO